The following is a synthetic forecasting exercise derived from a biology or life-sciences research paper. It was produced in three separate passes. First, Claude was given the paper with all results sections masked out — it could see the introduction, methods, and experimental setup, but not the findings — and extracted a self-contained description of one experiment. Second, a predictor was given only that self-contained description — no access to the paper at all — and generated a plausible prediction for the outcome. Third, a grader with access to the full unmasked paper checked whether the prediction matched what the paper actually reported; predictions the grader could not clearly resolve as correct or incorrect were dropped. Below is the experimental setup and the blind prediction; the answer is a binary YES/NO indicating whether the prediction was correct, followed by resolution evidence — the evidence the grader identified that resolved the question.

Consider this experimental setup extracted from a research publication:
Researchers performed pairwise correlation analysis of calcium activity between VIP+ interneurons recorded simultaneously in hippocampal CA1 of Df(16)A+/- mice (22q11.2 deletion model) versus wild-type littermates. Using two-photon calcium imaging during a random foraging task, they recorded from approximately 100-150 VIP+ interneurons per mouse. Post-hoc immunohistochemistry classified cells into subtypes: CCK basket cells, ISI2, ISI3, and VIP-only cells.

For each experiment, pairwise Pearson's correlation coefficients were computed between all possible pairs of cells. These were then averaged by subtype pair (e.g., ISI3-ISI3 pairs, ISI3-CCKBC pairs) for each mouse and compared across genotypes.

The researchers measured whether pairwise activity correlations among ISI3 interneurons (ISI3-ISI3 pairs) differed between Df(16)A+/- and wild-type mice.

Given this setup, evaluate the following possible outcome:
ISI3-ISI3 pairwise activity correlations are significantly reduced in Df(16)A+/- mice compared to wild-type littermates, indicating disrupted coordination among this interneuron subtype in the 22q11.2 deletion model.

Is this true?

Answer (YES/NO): NO